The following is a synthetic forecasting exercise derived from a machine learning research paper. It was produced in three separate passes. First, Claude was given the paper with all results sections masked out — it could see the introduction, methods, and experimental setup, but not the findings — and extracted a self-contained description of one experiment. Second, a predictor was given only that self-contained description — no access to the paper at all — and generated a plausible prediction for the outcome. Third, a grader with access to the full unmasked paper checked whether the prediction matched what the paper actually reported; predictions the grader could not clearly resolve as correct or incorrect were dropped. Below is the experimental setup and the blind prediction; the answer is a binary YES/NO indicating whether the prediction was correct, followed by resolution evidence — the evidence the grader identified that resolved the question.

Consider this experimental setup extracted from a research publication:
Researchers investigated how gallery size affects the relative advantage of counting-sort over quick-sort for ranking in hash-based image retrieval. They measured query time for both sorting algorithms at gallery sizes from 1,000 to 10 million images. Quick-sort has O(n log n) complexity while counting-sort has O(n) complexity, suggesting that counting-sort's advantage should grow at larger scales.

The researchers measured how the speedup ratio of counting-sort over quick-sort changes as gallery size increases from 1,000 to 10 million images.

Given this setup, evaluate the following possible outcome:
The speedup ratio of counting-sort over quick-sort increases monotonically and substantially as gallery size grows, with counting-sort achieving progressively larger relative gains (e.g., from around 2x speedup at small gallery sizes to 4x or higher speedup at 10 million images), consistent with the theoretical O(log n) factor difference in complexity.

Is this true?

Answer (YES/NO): NO